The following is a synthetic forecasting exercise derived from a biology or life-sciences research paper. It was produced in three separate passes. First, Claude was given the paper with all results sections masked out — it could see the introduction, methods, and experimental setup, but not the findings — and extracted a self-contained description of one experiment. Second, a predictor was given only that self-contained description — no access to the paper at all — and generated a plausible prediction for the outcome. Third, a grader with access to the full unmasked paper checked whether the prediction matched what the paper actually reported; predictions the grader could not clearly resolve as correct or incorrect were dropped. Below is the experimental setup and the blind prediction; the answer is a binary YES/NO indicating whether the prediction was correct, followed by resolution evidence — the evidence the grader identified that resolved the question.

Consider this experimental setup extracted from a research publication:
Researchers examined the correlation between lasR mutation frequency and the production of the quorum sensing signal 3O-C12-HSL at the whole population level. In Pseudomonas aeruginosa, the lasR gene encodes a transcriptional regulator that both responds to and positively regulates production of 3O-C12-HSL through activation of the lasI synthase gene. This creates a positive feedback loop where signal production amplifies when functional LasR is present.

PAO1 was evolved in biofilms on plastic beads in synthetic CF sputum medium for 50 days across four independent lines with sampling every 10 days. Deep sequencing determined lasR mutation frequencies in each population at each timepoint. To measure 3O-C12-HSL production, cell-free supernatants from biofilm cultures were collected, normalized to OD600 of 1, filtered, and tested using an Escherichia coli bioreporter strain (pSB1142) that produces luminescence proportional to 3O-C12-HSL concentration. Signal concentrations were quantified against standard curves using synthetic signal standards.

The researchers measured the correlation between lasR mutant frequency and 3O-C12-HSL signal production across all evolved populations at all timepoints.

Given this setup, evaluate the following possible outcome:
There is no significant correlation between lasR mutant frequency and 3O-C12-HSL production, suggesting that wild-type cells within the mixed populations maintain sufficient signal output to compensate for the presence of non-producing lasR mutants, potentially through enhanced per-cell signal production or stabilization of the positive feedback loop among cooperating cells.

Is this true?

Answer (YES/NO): NO